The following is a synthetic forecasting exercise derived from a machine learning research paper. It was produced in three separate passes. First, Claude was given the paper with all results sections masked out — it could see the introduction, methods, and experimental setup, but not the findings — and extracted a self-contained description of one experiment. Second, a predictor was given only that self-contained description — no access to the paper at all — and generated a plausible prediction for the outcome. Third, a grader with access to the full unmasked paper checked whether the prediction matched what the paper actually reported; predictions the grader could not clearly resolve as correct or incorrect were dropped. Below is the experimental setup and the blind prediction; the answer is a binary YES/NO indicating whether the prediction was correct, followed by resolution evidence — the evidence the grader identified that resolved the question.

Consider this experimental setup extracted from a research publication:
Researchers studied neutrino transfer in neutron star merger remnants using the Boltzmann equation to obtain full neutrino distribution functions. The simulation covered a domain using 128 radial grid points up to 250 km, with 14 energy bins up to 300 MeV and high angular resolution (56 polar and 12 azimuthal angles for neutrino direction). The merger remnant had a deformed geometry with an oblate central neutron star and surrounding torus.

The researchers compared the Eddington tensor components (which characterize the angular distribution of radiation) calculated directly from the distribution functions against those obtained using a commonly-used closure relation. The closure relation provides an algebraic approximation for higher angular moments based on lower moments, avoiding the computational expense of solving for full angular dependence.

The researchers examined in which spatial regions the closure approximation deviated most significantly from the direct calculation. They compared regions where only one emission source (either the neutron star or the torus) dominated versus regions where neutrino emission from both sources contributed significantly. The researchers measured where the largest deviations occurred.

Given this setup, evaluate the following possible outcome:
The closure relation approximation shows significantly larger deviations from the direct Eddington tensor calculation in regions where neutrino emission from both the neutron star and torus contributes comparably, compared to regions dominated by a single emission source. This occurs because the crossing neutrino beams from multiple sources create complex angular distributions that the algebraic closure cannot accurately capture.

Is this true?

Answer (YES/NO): YES